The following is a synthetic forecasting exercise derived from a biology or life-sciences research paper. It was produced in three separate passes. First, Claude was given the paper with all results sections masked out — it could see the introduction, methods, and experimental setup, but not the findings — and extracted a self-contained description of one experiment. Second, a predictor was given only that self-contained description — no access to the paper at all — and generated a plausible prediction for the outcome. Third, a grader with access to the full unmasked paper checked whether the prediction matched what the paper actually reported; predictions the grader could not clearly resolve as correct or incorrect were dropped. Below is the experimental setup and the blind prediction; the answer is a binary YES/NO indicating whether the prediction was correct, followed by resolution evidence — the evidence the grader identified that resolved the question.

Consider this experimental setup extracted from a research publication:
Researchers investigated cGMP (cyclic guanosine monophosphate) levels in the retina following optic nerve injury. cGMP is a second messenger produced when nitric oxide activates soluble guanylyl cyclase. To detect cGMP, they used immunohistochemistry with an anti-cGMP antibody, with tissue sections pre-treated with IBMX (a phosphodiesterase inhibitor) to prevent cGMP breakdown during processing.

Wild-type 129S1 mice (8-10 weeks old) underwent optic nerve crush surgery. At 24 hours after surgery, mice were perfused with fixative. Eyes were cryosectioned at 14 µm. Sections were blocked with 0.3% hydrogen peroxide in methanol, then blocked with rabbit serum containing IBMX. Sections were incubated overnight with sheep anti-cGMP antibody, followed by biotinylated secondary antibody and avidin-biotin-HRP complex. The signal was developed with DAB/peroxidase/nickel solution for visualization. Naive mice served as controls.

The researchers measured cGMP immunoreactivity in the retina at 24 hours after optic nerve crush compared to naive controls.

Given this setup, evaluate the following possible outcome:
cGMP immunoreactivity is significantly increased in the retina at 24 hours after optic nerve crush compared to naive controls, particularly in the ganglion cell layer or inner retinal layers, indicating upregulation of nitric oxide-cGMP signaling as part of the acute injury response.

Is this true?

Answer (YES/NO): YES